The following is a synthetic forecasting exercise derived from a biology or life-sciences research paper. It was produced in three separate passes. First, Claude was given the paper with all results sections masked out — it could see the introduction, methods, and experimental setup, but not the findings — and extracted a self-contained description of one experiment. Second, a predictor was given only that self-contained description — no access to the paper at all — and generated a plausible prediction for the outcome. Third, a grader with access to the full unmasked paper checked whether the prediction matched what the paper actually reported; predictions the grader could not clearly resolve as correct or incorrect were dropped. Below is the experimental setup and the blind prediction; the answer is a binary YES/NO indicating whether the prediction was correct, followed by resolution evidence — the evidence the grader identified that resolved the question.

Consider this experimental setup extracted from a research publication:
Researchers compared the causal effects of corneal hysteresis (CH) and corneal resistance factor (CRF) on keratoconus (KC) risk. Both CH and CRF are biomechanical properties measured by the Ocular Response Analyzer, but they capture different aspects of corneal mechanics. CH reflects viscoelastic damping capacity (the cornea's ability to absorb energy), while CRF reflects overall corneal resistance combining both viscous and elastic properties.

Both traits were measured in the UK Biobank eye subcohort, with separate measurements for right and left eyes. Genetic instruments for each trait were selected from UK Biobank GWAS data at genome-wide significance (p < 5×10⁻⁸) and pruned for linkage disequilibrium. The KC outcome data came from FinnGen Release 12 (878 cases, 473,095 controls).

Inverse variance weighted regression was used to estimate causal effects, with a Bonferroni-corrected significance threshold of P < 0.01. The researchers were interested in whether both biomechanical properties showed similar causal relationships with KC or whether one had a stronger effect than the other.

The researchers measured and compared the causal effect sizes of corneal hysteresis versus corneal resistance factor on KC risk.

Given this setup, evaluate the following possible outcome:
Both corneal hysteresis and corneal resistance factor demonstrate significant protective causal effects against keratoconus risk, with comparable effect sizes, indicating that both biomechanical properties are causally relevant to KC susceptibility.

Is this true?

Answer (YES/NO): YES